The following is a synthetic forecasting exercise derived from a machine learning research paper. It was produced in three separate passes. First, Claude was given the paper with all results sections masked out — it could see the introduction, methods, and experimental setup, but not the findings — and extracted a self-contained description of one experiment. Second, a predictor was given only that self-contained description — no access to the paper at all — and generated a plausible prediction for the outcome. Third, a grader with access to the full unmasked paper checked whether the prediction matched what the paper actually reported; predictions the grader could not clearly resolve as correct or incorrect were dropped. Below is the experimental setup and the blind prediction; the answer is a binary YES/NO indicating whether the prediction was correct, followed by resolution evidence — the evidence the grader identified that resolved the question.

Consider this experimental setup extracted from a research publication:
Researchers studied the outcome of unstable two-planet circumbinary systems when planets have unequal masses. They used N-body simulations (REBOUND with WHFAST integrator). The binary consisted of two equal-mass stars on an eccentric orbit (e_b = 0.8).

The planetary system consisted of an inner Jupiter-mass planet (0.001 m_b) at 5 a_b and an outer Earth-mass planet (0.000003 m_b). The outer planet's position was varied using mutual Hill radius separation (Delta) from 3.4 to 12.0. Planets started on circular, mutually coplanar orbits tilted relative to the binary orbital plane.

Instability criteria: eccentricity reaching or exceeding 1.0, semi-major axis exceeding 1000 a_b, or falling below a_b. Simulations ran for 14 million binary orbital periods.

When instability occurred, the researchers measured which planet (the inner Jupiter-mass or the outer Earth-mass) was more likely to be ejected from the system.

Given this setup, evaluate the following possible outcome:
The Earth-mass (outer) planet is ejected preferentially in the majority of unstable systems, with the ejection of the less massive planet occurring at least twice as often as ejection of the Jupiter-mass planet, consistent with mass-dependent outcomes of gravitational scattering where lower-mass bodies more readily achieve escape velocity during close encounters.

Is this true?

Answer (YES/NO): YES